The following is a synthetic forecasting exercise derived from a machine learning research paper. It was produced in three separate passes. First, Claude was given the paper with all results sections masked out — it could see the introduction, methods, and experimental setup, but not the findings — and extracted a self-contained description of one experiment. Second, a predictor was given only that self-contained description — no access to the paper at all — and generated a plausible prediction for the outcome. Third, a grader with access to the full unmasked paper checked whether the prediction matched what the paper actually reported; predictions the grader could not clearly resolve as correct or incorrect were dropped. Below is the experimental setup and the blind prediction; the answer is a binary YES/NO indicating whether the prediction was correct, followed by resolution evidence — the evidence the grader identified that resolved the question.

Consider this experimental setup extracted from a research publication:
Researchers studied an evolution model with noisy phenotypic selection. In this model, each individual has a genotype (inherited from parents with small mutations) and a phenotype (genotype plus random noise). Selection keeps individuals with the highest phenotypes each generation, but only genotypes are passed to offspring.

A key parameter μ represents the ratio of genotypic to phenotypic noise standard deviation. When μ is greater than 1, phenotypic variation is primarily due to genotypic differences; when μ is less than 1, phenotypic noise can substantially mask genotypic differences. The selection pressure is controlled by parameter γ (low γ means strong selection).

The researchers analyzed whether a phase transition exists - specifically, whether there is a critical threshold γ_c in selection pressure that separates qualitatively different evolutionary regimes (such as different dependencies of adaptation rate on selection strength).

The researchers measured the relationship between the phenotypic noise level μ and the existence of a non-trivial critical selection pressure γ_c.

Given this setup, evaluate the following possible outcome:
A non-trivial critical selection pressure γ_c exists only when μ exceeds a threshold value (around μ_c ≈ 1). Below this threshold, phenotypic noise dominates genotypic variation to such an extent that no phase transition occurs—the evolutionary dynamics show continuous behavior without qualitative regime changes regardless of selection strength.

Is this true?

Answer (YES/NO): NO